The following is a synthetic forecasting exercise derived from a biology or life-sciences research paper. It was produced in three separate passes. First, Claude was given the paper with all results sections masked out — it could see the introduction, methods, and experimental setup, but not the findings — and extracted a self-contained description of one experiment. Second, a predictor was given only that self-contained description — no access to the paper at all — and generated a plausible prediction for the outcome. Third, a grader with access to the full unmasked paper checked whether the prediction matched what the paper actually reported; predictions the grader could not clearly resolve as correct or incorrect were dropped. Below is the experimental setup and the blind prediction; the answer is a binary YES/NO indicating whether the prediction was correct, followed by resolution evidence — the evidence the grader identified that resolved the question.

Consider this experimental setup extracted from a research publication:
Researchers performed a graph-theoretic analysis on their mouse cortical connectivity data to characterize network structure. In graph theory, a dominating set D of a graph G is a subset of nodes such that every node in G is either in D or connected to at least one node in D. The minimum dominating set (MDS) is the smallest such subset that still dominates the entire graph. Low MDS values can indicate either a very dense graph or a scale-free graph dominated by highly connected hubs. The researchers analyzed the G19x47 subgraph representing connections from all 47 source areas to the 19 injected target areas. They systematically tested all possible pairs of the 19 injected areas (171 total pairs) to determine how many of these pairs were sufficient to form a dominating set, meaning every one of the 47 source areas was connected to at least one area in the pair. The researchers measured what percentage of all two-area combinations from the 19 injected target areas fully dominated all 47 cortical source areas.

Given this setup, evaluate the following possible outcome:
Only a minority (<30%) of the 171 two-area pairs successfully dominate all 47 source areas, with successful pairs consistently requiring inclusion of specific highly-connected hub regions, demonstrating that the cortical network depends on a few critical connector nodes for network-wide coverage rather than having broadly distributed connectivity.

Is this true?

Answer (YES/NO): NO